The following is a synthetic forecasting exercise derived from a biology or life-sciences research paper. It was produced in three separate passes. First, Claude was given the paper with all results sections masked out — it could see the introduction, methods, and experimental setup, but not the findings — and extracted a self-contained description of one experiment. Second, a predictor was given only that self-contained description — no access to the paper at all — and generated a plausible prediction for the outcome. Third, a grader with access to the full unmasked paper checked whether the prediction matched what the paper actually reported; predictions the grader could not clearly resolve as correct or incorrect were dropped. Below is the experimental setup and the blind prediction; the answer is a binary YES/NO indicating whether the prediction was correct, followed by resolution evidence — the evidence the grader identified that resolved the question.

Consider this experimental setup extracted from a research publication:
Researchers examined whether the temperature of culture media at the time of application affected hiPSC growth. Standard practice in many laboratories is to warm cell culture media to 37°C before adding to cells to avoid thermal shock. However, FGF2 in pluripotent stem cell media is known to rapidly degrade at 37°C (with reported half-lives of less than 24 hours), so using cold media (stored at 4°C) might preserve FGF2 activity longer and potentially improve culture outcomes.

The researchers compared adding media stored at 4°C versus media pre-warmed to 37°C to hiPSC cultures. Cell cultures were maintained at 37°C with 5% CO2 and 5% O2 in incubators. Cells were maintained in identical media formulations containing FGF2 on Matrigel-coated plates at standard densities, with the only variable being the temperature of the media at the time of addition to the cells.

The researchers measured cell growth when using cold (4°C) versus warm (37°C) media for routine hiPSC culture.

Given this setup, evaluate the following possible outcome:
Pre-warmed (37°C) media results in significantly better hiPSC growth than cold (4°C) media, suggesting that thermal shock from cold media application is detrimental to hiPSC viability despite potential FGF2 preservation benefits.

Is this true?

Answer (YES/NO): NO